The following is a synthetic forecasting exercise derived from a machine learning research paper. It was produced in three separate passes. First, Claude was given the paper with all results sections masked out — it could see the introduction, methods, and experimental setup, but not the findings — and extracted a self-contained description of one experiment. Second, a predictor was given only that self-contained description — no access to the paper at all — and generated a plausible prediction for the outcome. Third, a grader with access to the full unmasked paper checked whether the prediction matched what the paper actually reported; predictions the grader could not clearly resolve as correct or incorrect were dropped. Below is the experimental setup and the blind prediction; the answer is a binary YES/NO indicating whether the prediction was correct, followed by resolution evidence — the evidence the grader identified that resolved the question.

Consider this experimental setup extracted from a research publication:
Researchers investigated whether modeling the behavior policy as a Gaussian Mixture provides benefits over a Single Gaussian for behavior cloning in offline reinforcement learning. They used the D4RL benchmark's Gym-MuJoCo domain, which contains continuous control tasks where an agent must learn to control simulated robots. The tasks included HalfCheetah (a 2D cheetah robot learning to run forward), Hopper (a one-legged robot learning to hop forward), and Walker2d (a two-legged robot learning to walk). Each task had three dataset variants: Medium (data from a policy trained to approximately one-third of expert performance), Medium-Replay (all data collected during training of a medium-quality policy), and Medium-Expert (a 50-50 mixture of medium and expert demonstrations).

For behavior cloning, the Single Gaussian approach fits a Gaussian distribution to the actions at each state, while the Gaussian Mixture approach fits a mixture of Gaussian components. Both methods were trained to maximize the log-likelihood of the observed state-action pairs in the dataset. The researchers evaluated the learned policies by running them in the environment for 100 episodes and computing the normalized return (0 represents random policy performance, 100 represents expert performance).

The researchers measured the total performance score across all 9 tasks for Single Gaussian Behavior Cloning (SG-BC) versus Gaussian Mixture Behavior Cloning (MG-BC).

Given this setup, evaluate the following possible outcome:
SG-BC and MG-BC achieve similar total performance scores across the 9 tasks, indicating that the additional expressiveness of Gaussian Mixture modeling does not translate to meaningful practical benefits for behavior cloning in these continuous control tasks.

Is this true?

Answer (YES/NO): NO